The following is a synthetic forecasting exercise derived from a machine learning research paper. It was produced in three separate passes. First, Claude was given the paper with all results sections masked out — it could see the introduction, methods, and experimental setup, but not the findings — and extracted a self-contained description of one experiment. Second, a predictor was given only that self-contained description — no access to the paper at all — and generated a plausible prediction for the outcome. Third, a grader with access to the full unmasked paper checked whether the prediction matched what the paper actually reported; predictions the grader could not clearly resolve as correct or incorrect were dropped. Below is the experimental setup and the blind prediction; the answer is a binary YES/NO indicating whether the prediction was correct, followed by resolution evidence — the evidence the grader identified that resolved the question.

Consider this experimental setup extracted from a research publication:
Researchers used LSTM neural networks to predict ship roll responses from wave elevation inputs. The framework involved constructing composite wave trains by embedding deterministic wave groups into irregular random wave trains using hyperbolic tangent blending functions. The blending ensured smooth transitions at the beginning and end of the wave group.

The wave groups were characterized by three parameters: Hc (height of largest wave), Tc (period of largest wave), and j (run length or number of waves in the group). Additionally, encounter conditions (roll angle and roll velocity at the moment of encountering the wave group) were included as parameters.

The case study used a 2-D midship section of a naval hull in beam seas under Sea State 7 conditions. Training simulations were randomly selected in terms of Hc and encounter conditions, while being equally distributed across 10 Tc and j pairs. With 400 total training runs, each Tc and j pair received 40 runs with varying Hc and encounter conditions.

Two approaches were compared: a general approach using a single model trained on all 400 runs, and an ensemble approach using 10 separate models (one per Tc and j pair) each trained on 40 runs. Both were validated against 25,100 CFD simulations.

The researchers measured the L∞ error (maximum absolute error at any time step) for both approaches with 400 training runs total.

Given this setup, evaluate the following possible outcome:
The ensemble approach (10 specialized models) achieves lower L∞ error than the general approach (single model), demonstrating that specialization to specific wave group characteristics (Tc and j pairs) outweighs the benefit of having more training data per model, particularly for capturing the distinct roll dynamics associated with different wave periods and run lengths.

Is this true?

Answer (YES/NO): NO